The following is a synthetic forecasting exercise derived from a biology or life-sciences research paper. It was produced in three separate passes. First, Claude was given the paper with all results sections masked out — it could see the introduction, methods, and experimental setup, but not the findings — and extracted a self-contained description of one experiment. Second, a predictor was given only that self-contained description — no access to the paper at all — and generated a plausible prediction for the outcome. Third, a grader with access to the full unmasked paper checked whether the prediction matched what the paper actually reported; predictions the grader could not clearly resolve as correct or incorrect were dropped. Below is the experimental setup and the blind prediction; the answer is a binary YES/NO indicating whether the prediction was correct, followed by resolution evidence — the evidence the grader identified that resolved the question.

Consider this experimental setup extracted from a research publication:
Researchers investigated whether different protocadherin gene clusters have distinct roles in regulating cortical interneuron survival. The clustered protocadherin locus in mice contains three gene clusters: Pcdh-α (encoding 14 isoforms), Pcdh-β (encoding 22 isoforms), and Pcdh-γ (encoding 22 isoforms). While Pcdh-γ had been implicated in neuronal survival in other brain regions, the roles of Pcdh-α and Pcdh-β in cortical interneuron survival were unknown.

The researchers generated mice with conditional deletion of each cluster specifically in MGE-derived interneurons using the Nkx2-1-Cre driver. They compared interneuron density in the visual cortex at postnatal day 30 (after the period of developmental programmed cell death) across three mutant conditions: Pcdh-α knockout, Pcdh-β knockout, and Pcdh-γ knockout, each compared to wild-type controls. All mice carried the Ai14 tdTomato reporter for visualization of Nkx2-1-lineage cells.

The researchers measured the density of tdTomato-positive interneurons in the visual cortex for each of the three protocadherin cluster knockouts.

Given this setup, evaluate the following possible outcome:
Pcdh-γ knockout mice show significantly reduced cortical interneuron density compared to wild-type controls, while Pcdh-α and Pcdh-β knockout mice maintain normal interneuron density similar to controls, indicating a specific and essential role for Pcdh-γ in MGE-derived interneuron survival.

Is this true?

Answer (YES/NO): YES